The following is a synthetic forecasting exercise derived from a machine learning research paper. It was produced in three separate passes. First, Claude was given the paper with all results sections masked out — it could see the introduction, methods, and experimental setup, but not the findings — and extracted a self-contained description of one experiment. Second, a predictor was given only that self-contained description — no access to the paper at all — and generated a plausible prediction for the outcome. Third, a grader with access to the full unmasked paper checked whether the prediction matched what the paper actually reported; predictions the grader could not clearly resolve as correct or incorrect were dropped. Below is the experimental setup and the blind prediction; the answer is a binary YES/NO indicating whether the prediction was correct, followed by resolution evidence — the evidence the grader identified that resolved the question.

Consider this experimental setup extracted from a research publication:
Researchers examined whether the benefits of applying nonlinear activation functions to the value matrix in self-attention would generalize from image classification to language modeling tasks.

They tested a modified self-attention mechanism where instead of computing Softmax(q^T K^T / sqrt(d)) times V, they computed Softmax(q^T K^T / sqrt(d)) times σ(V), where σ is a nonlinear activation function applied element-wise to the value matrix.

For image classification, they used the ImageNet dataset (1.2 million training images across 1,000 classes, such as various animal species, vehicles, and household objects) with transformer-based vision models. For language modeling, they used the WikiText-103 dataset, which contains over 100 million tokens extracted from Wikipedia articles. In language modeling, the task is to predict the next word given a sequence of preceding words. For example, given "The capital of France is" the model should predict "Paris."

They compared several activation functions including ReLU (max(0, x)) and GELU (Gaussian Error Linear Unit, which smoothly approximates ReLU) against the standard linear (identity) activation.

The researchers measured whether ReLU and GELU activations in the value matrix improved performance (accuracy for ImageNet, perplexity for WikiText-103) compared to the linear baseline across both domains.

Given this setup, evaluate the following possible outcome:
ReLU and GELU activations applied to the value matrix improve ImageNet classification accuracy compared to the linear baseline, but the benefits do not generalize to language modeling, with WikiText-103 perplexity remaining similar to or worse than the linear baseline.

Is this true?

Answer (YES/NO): NO